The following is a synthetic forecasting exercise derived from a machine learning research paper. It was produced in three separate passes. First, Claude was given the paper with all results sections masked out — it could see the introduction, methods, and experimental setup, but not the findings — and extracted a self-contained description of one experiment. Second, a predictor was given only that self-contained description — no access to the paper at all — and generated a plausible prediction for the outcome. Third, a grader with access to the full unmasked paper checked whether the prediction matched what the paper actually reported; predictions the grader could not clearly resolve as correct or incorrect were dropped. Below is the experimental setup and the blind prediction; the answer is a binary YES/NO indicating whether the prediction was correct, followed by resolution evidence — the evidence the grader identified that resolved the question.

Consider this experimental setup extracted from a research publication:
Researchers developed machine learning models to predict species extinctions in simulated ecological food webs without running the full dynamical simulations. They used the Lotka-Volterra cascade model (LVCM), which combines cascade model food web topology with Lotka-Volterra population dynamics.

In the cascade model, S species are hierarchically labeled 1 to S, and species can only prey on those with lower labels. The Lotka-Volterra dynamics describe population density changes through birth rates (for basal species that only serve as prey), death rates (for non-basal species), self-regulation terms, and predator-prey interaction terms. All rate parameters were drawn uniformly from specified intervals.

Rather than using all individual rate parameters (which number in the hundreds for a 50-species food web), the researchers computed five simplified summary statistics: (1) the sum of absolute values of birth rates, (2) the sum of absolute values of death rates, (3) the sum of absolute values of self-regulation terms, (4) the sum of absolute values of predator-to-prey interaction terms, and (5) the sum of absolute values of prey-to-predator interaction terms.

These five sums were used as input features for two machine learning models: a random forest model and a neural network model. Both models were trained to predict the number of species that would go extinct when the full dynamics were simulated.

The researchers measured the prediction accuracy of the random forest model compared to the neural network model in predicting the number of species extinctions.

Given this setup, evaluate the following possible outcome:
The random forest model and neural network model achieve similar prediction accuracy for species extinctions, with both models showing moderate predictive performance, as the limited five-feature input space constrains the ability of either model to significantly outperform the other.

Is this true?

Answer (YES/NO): NO